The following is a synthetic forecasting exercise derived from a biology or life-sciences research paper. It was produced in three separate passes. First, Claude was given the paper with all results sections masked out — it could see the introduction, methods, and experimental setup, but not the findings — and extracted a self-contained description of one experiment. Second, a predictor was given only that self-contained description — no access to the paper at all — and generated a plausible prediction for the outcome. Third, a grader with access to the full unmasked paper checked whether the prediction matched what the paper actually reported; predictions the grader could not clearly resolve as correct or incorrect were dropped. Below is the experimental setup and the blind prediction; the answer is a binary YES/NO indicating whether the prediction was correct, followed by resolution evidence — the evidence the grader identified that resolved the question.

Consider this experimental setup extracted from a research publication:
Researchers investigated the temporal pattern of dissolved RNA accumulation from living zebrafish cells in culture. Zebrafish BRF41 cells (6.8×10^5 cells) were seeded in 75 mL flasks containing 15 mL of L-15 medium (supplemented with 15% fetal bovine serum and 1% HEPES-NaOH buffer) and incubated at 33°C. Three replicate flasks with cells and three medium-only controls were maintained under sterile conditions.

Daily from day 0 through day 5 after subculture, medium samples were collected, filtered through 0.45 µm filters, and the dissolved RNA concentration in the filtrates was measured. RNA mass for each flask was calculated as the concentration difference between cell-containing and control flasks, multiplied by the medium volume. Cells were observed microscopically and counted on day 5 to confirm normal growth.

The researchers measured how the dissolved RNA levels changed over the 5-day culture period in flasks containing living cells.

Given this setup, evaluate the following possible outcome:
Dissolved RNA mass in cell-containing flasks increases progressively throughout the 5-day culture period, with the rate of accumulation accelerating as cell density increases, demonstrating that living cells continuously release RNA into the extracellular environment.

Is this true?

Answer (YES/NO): NO